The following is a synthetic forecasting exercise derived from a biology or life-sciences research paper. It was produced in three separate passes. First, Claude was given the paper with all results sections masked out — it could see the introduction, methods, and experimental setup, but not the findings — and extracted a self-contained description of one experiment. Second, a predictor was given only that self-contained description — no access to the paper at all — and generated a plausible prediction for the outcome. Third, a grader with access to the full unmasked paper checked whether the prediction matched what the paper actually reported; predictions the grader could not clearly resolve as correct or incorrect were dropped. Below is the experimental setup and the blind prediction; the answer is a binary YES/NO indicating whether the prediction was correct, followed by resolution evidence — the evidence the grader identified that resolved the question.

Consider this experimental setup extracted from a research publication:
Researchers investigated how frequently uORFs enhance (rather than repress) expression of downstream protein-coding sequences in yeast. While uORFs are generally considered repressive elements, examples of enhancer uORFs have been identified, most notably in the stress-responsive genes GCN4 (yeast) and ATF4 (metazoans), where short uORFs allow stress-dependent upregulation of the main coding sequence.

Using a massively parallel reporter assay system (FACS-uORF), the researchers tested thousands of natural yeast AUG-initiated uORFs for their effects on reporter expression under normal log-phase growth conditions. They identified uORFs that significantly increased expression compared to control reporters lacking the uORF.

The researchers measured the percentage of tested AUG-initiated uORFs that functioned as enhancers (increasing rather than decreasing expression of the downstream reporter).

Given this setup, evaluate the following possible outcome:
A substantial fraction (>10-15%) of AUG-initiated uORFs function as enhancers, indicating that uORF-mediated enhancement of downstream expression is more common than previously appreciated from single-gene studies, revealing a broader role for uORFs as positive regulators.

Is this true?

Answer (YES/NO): NO